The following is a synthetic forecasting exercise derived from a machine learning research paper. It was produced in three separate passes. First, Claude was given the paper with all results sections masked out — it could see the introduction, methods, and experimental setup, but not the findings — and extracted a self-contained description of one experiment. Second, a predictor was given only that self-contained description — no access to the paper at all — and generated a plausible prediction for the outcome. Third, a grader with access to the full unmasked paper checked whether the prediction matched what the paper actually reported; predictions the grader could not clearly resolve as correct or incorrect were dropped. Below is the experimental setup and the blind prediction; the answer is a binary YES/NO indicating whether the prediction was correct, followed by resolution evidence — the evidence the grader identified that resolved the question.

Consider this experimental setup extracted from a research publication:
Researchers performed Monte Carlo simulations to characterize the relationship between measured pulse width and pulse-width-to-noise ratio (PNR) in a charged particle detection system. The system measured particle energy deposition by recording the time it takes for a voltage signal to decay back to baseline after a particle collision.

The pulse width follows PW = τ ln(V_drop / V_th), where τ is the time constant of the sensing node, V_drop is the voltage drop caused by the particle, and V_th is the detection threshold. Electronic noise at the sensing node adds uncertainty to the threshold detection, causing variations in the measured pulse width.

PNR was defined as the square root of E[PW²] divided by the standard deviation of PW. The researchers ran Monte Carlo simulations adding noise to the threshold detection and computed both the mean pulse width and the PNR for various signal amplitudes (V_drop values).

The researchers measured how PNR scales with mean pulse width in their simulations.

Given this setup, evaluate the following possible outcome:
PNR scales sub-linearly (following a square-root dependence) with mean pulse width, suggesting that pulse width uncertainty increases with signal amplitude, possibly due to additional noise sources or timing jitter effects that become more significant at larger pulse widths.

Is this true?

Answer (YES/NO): NO